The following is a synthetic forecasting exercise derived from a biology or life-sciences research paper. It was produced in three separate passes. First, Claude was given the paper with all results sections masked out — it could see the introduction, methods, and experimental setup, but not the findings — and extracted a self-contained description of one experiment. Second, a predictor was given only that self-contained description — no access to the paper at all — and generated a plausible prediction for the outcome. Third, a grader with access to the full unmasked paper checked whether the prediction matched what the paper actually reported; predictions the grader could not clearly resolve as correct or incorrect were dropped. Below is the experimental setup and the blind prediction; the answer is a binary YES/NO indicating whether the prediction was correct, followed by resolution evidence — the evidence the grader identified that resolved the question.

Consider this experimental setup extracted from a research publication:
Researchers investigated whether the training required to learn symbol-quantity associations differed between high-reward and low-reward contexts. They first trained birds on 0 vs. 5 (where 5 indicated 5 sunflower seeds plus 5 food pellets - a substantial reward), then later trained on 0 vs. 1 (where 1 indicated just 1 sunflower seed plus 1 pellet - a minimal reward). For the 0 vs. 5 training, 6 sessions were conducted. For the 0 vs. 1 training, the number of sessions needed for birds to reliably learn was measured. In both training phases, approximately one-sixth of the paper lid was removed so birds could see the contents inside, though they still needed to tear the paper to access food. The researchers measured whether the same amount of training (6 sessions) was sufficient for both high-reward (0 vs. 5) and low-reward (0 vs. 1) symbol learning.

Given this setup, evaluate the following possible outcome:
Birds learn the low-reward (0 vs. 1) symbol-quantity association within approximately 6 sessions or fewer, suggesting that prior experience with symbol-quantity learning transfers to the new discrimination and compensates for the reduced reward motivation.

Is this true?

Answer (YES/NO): NO